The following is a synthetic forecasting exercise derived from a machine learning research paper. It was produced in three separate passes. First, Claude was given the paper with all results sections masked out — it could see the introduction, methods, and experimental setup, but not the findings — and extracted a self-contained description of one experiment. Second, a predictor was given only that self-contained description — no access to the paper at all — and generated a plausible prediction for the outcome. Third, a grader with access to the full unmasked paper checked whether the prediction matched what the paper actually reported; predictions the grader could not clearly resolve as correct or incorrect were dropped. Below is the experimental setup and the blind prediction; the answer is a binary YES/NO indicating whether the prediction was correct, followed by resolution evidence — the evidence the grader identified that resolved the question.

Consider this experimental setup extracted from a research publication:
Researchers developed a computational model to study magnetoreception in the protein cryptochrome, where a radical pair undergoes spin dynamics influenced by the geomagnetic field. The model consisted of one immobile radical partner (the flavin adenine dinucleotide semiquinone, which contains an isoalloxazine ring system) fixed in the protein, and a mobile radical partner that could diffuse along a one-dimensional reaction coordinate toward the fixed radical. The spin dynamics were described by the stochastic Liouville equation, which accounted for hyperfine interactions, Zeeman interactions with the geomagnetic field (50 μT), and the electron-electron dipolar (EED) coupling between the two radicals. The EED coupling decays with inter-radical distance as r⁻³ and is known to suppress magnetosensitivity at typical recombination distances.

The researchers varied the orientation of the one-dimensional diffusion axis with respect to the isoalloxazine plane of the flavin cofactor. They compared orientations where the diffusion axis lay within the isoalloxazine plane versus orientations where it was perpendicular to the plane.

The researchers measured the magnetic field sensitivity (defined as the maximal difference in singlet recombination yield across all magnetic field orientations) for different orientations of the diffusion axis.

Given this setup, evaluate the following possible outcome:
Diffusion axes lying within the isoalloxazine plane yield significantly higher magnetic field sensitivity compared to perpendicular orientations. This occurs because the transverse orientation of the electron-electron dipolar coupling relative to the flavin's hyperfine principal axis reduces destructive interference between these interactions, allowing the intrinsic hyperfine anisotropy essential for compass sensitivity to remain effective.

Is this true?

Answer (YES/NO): YES